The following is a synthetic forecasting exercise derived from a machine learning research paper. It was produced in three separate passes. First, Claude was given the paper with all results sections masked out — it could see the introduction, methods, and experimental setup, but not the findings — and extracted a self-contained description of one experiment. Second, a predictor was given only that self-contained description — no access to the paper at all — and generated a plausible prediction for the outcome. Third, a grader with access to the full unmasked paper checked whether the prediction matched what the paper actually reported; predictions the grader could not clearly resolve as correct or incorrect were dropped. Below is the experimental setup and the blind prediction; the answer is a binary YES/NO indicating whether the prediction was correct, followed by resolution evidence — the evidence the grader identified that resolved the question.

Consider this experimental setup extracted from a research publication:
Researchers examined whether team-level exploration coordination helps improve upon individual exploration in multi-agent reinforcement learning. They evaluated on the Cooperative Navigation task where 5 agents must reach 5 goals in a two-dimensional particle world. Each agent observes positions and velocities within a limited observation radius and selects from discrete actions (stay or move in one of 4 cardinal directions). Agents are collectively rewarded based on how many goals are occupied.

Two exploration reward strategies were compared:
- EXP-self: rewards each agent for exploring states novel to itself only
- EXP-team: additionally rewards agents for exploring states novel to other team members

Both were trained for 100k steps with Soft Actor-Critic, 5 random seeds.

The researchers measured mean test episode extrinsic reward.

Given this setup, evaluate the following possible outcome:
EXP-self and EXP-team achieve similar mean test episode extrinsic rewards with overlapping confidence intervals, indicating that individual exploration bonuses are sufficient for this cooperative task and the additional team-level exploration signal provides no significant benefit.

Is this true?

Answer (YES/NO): NO